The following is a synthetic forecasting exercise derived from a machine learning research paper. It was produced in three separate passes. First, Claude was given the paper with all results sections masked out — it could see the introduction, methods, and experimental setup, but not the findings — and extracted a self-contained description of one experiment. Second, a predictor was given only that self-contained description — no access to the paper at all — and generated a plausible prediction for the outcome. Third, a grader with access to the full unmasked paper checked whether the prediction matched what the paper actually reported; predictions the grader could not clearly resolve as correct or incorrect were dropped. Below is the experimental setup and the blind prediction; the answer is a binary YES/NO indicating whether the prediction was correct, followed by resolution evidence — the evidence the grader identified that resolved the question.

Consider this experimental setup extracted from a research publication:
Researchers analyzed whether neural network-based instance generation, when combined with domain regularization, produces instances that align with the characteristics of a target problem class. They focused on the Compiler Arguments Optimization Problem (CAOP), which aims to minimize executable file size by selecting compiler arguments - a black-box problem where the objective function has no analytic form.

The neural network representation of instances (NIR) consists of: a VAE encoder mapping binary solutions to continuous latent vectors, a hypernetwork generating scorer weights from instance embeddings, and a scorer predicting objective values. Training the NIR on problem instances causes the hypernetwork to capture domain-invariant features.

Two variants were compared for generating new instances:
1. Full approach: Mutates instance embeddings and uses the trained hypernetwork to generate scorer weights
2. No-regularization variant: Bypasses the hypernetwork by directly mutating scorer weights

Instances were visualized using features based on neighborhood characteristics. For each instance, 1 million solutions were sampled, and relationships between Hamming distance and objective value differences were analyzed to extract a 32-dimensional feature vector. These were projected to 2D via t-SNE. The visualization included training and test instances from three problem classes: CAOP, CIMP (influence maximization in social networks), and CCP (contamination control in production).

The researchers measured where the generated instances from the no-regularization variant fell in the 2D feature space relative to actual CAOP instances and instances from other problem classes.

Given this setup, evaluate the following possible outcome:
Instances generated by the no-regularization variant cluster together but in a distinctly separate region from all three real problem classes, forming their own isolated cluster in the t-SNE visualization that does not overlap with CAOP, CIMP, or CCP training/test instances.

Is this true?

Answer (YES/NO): NO